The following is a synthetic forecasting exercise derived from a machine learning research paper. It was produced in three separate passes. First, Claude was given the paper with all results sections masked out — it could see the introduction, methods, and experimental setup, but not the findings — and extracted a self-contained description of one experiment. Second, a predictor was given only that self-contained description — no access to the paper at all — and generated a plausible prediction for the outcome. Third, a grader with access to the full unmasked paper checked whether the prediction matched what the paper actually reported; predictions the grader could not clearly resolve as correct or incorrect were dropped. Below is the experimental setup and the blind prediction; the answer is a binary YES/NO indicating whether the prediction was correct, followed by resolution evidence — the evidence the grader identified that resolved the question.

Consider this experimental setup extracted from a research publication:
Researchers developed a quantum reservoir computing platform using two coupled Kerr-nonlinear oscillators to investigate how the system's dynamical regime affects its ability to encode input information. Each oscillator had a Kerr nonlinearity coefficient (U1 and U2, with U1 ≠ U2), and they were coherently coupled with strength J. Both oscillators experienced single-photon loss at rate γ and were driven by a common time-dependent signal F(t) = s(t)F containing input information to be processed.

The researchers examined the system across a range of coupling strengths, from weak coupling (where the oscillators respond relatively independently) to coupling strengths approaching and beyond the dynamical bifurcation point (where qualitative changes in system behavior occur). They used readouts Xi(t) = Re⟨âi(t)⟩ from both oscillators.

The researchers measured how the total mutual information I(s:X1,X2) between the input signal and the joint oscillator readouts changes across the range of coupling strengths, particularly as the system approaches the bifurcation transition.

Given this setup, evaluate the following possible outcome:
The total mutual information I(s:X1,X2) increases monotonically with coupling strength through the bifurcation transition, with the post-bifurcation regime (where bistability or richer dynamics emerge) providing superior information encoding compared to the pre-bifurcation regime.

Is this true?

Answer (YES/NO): NO